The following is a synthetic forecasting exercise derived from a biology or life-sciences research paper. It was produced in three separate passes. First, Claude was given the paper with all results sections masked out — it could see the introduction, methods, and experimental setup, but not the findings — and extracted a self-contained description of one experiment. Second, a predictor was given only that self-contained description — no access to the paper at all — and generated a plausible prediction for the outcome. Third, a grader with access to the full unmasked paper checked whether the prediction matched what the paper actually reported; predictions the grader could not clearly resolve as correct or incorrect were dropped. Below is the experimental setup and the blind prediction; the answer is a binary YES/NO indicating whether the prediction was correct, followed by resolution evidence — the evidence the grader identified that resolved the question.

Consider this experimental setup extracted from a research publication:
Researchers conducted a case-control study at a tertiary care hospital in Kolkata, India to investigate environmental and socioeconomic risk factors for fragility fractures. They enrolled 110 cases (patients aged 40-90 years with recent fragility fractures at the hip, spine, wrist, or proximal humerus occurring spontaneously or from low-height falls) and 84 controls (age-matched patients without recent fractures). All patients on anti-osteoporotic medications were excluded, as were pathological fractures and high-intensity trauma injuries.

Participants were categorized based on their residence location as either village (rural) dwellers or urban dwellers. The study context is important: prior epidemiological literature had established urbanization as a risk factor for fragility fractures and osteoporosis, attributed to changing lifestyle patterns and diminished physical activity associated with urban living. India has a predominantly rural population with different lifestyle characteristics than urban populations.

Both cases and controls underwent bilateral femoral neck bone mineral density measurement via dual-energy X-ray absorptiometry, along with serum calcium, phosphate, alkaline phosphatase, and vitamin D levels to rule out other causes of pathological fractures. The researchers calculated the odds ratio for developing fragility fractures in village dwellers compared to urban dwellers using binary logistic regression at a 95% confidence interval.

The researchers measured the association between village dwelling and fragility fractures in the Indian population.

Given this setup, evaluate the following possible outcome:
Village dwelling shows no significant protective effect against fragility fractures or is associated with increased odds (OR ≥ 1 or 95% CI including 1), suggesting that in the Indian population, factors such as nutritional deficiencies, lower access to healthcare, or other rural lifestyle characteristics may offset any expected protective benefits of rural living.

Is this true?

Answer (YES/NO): YES